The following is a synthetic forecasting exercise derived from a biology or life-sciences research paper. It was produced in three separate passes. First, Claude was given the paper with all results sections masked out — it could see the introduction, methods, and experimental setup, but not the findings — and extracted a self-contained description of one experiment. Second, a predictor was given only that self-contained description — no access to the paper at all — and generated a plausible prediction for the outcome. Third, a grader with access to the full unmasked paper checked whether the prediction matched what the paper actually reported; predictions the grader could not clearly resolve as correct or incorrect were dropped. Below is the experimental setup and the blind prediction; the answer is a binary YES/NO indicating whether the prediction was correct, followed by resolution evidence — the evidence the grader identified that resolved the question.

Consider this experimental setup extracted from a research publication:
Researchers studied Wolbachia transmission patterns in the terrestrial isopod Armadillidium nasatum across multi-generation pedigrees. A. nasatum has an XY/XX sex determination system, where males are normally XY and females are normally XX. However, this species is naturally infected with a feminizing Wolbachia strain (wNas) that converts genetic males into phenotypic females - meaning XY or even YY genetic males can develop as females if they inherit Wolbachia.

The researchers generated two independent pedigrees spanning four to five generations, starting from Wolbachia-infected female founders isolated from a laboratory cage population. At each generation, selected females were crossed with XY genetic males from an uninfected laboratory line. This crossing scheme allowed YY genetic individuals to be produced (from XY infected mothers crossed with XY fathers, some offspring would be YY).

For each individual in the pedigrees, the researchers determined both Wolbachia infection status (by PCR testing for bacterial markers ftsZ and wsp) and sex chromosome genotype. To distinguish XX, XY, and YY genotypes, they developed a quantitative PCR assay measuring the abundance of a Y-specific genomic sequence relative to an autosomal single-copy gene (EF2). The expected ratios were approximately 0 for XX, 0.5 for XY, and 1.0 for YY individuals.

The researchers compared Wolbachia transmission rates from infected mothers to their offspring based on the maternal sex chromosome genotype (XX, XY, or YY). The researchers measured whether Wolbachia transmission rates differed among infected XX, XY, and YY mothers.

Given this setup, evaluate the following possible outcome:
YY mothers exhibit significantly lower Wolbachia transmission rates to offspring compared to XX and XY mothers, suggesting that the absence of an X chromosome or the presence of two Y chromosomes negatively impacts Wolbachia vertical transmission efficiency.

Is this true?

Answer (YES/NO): YES